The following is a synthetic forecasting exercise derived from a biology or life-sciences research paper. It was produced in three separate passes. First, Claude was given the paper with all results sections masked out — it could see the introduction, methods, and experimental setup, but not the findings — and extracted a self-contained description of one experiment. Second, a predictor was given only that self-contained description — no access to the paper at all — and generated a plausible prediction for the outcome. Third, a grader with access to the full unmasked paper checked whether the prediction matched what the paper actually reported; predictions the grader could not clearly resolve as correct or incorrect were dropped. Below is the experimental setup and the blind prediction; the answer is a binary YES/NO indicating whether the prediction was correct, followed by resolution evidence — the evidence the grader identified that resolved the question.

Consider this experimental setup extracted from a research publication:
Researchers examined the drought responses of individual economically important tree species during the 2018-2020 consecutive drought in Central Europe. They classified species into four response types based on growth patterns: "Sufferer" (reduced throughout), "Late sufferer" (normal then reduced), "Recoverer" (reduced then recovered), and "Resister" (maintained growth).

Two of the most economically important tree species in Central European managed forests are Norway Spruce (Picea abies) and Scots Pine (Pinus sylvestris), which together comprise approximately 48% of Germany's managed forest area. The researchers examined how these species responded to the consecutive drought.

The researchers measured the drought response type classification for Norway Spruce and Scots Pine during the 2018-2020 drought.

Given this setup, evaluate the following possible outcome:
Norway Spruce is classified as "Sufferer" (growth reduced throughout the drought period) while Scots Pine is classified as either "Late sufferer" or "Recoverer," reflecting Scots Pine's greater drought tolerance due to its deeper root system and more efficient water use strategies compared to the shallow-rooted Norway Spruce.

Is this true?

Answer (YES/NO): NO